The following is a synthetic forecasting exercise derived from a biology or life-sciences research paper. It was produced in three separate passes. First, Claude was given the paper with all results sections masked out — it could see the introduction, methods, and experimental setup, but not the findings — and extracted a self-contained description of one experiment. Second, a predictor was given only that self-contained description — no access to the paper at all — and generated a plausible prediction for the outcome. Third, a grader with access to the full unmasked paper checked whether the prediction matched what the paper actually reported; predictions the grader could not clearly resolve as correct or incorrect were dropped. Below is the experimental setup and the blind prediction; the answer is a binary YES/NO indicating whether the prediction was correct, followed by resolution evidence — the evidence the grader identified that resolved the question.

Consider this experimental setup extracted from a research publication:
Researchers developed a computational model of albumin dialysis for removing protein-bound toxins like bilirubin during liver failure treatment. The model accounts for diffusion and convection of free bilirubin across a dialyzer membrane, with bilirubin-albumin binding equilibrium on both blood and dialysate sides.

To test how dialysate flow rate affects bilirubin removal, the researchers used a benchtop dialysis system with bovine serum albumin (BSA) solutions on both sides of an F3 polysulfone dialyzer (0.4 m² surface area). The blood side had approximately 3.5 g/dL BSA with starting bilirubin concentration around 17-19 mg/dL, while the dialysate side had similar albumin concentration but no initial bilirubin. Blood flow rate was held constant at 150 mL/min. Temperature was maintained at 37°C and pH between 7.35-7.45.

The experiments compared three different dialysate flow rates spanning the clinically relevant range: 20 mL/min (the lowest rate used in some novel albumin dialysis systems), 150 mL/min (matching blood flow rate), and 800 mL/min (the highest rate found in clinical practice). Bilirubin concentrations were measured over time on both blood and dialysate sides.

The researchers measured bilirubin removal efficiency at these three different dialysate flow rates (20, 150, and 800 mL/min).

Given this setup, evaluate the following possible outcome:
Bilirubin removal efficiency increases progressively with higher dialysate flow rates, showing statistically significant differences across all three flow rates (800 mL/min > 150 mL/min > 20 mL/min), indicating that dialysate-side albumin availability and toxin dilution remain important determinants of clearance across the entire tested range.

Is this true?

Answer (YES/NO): NO